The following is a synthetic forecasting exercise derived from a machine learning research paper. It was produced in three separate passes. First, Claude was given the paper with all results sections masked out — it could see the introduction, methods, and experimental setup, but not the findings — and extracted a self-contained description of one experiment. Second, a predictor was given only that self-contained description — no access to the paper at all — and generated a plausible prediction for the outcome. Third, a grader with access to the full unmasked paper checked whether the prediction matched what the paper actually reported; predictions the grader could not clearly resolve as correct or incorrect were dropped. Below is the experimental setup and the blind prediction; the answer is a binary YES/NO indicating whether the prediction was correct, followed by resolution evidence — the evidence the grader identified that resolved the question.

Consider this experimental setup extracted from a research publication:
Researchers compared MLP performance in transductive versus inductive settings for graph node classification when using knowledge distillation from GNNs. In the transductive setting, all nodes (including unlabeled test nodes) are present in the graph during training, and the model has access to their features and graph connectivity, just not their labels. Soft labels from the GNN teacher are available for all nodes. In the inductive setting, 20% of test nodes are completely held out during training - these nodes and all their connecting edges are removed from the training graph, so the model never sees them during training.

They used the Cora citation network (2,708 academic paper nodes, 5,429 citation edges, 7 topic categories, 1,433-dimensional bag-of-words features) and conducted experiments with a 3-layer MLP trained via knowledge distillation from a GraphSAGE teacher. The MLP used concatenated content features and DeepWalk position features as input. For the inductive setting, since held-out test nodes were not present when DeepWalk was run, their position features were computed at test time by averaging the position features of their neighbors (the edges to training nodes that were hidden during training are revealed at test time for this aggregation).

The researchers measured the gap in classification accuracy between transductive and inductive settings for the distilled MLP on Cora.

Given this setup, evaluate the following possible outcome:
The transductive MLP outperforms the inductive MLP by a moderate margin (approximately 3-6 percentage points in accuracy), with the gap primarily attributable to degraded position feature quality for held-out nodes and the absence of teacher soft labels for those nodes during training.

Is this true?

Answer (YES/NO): NO